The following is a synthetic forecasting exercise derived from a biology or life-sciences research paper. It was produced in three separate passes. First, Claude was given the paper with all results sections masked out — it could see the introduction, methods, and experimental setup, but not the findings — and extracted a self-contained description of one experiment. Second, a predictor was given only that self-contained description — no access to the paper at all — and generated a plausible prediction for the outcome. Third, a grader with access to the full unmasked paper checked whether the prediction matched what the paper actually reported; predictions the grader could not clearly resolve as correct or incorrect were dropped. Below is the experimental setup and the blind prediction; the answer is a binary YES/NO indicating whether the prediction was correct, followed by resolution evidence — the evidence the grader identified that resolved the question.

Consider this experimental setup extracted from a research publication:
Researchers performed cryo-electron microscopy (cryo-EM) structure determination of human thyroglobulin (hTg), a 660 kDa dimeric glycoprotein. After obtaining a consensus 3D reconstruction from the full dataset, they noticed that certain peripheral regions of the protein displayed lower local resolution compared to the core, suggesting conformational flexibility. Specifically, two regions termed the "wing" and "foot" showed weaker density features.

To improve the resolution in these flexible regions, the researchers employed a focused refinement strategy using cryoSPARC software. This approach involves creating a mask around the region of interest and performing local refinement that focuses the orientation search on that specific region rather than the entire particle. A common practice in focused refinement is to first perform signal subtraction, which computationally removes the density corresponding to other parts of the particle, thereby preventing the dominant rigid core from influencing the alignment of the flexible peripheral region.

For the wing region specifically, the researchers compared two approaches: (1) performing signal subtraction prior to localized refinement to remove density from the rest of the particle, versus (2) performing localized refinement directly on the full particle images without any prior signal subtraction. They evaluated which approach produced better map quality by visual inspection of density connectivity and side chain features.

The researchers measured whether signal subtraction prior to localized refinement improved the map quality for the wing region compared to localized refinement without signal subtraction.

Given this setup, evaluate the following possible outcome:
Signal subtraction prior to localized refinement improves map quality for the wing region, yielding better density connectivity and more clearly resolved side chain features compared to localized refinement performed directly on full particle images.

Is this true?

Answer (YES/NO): NO